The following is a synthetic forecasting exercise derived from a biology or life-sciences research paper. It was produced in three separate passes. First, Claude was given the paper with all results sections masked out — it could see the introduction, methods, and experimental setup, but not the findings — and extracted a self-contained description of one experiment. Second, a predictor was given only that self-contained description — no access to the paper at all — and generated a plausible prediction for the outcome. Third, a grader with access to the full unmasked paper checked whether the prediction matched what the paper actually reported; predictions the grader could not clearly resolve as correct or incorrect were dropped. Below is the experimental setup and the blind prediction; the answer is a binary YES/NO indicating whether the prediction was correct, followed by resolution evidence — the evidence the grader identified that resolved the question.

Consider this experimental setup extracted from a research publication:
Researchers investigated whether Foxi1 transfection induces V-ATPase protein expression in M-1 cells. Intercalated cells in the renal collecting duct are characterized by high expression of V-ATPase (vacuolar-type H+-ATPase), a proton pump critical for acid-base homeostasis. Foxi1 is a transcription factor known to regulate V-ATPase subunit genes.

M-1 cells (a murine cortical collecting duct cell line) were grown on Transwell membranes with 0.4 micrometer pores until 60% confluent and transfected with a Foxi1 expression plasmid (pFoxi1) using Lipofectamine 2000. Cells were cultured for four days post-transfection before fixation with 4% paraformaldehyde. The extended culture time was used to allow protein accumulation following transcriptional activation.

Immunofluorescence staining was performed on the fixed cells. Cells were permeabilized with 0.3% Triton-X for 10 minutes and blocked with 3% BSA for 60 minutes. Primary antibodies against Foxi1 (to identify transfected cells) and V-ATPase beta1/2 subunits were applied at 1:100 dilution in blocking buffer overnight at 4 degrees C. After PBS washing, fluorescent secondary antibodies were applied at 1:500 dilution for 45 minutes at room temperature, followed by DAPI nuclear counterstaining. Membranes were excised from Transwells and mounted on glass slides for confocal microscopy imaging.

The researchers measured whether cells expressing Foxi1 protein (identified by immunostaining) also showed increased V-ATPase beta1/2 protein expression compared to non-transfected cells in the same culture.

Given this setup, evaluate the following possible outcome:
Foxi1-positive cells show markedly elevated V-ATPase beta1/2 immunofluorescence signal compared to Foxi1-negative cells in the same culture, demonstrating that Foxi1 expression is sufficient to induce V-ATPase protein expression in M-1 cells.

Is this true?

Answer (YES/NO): YES